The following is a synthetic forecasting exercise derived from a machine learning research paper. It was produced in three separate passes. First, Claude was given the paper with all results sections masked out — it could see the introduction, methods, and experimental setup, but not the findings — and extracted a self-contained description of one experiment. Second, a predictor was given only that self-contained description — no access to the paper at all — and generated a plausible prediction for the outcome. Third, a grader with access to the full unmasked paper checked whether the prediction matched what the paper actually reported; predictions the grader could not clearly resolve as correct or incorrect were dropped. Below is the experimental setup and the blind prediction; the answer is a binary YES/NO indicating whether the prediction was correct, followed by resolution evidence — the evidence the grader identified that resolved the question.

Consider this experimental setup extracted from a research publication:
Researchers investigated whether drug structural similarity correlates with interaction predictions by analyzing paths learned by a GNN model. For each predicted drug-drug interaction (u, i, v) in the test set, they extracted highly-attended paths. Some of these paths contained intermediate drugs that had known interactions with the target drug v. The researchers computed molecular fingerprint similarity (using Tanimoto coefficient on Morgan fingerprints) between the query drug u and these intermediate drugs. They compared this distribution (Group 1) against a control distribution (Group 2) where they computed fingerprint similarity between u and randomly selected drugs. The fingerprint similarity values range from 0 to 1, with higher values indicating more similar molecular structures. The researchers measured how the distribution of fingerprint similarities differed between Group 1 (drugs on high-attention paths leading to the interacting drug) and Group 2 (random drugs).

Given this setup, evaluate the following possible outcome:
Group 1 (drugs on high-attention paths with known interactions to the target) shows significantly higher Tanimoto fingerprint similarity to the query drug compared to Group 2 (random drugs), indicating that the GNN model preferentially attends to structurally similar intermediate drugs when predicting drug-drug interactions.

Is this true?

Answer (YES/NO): YES